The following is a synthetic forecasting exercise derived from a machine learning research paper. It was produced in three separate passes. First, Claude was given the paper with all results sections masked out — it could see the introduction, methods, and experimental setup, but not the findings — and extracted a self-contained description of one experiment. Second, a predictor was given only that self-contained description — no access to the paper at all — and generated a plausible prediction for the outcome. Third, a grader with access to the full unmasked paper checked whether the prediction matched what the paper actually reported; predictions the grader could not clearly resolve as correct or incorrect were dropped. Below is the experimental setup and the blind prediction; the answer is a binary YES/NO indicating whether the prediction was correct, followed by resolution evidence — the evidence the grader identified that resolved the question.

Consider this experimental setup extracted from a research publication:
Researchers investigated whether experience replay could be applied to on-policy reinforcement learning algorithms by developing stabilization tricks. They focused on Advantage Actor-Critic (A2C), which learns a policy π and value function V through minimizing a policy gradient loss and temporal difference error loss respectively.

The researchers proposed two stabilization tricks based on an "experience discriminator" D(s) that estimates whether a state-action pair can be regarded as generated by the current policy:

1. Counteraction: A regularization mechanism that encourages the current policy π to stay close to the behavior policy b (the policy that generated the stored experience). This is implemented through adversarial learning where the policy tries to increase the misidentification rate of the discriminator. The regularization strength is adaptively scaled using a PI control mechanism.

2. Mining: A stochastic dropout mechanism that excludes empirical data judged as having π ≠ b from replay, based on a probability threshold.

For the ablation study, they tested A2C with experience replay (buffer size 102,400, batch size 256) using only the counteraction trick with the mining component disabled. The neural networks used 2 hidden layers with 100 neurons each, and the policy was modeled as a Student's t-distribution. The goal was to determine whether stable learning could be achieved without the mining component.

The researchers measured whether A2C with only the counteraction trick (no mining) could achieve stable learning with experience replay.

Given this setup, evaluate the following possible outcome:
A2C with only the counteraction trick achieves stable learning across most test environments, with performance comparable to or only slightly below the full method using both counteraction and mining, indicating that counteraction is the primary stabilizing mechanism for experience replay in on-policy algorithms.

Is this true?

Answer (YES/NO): NO